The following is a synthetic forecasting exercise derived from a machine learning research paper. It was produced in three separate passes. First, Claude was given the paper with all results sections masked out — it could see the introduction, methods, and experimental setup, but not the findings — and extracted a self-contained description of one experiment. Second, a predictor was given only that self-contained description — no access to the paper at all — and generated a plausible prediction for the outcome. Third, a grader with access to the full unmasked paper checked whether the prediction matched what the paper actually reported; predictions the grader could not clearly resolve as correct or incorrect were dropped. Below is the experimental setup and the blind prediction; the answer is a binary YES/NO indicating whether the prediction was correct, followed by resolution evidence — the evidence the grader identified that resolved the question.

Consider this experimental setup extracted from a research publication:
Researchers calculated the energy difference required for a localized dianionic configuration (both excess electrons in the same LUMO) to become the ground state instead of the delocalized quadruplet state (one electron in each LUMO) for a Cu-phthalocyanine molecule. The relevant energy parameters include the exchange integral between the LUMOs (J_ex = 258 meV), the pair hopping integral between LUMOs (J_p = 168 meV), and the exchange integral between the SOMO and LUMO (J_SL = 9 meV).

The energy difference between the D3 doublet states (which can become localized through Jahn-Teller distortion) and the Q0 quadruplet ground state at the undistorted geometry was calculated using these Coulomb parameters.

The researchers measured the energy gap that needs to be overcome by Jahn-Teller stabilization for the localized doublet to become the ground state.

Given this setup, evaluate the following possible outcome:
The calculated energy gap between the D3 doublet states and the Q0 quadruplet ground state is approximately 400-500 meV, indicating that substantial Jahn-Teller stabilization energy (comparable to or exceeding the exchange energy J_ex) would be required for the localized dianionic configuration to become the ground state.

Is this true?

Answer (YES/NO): YES